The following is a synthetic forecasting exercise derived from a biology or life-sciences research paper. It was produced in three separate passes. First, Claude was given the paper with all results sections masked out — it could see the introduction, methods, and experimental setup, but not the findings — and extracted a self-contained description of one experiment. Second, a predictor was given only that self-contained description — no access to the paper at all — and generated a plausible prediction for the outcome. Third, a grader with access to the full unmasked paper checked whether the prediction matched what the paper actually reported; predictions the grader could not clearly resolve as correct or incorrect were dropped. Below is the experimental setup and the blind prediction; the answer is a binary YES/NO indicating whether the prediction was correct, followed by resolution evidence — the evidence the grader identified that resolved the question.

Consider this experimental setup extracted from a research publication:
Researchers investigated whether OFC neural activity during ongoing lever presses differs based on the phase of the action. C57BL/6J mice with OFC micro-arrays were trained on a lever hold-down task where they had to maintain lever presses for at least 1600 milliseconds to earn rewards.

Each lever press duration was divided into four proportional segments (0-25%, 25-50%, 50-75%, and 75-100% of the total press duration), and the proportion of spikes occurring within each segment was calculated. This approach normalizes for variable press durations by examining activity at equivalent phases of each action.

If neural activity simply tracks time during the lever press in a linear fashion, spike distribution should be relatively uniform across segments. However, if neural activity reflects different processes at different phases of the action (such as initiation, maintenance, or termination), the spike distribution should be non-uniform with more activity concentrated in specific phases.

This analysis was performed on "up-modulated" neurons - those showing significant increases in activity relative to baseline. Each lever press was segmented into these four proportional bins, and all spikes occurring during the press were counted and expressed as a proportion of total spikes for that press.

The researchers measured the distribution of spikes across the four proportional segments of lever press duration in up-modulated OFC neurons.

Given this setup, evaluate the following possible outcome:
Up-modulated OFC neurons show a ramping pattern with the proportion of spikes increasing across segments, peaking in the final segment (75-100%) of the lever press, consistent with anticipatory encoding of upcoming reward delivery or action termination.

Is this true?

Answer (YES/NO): NO